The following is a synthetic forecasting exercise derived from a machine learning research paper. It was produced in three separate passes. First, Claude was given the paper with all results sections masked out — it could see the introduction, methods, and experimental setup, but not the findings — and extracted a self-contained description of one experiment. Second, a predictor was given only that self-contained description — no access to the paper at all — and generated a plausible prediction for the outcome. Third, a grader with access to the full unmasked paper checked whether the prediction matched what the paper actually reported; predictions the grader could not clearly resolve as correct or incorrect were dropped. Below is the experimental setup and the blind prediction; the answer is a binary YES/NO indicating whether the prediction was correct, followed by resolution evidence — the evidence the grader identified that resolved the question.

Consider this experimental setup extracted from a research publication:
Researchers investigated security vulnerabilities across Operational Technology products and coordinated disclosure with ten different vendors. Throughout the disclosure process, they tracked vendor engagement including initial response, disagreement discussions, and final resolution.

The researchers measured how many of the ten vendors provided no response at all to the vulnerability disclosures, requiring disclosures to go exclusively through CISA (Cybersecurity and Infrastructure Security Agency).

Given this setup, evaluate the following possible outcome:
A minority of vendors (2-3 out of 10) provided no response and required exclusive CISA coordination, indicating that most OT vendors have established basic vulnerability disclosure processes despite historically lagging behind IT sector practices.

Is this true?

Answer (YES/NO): NO